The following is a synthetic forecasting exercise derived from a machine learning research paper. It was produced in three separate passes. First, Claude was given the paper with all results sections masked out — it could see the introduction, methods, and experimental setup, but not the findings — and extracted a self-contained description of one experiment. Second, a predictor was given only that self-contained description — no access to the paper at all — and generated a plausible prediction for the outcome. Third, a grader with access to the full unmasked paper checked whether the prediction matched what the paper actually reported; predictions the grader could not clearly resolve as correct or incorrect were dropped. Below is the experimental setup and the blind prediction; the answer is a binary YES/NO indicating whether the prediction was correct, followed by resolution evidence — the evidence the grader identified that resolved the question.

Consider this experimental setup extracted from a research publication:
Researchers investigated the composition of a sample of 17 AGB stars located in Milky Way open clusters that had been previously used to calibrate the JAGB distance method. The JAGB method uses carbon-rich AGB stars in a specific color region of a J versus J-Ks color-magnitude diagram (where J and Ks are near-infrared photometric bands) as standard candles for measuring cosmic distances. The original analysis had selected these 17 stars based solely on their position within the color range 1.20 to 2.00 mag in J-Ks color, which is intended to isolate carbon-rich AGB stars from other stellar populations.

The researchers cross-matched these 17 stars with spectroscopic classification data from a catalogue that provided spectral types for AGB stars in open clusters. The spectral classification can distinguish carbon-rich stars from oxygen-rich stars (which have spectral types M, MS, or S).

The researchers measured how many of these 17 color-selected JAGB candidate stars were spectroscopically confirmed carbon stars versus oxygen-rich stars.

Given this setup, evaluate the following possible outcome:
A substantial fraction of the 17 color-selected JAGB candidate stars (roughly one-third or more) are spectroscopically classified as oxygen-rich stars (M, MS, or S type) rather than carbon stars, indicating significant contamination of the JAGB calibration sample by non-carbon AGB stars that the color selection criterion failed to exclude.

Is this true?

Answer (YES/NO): NO